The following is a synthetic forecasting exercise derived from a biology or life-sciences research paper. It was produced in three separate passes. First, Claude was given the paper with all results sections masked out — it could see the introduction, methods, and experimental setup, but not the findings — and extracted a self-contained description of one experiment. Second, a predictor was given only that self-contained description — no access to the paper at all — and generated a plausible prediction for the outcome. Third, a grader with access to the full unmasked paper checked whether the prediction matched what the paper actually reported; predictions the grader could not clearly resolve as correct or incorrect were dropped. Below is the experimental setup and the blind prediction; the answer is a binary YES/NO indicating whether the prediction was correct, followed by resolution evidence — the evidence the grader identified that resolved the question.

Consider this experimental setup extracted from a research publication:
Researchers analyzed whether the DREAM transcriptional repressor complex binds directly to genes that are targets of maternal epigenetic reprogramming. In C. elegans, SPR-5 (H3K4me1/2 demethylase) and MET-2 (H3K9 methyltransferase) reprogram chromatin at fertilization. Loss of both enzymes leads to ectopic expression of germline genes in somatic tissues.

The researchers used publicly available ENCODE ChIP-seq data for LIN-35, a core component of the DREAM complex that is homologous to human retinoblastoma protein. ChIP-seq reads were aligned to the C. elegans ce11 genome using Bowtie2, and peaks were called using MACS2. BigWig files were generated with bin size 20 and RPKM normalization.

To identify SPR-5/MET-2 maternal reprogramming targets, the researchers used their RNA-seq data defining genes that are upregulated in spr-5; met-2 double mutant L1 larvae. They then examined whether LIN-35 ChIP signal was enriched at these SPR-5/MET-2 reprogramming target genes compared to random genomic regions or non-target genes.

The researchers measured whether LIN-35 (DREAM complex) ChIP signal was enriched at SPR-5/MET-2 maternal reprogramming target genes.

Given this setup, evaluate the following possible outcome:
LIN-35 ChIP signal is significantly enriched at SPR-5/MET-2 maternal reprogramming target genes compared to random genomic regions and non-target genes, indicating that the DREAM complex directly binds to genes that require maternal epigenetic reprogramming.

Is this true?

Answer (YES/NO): YES